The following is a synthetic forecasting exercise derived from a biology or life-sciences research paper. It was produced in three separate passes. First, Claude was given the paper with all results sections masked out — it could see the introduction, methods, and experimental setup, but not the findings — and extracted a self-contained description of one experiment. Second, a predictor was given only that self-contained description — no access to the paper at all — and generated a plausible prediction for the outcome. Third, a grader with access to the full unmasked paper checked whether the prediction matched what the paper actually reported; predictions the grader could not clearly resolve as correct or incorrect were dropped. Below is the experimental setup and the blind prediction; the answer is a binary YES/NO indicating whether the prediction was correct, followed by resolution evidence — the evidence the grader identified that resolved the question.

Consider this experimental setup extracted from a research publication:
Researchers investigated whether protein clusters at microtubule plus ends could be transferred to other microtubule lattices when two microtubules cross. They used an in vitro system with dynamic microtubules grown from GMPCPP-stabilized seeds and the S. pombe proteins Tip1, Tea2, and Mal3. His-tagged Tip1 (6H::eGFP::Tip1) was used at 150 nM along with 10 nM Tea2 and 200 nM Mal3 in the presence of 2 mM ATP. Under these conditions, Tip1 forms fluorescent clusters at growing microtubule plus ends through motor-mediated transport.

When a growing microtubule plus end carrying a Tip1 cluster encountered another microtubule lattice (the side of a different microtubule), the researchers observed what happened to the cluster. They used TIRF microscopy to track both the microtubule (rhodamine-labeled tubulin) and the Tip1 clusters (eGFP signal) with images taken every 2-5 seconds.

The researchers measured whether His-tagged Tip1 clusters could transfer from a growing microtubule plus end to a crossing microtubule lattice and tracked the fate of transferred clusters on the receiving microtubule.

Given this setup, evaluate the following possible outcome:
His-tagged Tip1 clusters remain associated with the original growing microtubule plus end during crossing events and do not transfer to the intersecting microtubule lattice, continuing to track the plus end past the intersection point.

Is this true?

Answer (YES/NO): NO